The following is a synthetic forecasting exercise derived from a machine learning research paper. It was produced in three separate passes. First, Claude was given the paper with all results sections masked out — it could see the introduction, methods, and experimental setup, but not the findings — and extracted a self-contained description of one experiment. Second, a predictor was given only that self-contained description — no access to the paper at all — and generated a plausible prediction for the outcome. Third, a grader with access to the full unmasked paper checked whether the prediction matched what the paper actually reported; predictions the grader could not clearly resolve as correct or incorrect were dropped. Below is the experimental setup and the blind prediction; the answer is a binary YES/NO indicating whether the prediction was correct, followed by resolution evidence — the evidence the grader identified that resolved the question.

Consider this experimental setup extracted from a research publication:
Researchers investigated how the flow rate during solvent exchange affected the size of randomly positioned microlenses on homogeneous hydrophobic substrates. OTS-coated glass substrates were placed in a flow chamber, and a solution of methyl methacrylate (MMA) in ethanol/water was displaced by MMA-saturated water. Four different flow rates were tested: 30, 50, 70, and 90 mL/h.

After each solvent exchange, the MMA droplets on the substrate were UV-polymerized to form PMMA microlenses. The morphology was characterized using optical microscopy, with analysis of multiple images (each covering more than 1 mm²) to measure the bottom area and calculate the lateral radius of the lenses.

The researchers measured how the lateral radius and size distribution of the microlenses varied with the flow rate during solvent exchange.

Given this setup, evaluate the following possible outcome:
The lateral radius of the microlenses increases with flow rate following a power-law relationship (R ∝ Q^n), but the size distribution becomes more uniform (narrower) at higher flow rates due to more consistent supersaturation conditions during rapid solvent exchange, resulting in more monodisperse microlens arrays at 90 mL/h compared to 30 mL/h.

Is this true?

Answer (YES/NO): NO